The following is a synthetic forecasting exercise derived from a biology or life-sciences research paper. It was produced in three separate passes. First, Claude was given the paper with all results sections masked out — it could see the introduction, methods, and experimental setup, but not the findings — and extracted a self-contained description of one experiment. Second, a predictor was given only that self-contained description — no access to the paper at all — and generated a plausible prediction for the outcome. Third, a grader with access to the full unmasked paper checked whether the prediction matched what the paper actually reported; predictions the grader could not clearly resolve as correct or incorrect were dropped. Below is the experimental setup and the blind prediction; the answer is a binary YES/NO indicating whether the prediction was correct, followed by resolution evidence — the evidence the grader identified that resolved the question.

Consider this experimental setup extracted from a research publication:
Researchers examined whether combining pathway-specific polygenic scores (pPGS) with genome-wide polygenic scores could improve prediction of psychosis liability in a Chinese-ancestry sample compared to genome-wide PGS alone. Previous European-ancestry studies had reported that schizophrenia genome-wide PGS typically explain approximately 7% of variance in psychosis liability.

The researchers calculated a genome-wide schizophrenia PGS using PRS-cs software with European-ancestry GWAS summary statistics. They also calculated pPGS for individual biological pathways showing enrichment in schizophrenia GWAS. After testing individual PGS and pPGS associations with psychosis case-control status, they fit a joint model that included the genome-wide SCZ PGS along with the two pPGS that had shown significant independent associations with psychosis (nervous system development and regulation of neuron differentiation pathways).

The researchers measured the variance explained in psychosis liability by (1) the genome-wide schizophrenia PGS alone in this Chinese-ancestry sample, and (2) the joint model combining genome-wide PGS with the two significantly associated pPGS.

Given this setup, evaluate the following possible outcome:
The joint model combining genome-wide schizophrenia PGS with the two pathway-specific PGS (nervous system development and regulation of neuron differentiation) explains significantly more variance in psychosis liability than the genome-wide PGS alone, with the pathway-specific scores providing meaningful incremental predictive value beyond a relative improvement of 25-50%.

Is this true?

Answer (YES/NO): YES